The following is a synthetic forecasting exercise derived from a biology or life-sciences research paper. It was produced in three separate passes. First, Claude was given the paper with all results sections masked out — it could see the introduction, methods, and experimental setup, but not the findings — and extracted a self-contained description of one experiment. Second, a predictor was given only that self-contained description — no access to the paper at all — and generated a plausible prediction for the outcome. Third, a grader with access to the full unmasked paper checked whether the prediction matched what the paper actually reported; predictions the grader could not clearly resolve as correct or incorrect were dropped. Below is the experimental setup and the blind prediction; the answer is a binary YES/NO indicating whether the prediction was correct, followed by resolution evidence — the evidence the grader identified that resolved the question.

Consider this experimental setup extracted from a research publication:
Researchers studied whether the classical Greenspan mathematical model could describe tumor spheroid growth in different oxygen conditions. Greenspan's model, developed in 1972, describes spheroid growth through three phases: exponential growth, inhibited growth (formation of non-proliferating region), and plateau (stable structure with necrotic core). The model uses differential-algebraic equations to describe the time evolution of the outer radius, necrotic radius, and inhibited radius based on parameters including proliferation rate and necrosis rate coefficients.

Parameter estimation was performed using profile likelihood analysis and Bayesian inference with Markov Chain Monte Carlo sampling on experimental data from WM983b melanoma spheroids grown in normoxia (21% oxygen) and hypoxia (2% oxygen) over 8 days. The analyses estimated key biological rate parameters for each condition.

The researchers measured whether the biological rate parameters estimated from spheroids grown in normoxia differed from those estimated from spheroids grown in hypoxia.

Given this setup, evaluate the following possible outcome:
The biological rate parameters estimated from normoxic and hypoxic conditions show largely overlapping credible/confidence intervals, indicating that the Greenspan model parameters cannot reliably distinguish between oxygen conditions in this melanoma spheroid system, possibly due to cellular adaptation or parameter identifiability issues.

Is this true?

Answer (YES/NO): NO